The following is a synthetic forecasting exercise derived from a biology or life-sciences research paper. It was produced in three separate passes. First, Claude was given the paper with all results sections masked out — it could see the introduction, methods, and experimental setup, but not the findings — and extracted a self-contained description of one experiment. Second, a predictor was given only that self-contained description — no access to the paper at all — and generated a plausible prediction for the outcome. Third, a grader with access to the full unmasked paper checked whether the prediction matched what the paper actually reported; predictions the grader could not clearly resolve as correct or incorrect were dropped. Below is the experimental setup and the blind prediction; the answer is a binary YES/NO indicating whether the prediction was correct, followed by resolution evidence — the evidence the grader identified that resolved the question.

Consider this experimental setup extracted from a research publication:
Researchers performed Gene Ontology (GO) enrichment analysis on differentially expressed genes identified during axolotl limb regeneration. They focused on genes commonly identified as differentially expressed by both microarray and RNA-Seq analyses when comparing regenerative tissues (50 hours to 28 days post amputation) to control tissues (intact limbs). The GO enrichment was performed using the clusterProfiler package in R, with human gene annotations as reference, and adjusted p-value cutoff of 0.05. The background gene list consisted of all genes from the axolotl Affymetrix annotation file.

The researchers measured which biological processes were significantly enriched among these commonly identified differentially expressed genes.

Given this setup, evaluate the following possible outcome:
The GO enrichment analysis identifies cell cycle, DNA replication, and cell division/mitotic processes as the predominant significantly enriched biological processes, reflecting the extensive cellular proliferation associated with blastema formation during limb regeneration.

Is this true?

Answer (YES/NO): YES